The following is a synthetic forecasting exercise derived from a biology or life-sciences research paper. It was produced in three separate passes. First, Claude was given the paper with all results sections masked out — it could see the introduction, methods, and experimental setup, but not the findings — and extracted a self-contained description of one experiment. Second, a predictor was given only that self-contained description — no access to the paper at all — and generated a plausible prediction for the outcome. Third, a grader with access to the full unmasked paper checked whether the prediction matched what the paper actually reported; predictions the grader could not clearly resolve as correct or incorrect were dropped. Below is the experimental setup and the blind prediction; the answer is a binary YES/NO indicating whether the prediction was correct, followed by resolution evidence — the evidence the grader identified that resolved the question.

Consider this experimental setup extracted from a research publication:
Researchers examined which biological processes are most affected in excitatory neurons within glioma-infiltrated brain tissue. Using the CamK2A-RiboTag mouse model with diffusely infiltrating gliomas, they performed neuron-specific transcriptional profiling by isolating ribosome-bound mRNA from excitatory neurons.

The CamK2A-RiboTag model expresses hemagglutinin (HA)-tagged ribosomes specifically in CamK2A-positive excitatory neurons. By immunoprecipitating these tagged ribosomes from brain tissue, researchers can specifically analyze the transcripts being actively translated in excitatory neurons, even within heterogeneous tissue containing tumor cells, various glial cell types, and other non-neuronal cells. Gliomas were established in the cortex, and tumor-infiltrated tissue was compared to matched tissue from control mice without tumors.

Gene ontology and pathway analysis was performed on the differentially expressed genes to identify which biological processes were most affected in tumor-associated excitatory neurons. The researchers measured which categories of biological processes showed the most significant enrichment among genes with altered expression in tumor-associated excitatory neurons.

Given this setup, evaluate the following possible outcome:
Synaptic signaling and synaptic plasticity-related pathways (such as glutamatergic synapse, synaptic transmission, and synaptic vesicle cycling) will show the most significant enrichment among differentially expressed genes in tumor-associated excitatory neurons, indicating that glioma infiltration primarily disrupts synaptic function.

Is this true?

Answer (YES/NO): NO